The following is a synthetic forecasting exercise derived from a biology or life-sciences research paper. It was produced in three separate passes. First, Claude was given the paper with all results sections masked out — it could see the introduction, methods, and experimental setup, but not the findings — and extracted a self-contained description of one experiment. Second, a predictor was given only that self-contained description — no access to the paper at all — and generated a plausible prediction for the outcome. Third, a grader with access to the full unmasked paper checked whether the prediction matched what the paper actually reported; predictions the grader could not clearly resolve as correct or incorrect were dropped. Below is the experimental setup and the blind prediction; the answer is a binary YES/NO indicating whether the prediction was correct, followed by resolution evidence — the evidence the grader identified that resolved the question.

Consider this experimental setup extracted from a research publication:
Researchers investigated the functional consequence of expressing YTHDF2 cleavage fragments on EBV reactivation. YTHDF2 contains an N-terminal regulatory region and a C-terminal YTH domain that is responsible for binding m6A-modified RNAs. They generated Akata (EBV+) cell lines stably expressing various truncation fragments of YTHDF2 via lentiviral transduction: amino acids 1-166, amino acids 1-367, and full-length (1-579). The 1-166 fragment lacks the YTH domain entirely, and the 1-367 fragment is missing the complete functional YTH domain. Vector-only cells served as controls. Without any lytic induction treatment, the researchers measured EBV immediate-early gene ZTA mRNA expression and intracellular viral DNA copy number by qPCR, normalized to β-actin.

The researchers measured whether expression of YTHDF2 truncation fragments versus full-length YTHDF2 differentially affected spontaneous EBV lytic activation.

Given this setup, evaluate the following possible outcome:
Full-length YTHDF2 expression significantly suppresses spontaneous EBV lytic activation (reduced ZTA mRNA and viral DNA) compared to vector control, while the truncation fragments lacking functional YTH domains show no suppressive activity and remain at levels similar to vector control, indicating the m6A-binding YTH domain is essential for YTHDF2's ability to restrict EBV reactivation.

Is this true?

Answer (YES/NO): NO